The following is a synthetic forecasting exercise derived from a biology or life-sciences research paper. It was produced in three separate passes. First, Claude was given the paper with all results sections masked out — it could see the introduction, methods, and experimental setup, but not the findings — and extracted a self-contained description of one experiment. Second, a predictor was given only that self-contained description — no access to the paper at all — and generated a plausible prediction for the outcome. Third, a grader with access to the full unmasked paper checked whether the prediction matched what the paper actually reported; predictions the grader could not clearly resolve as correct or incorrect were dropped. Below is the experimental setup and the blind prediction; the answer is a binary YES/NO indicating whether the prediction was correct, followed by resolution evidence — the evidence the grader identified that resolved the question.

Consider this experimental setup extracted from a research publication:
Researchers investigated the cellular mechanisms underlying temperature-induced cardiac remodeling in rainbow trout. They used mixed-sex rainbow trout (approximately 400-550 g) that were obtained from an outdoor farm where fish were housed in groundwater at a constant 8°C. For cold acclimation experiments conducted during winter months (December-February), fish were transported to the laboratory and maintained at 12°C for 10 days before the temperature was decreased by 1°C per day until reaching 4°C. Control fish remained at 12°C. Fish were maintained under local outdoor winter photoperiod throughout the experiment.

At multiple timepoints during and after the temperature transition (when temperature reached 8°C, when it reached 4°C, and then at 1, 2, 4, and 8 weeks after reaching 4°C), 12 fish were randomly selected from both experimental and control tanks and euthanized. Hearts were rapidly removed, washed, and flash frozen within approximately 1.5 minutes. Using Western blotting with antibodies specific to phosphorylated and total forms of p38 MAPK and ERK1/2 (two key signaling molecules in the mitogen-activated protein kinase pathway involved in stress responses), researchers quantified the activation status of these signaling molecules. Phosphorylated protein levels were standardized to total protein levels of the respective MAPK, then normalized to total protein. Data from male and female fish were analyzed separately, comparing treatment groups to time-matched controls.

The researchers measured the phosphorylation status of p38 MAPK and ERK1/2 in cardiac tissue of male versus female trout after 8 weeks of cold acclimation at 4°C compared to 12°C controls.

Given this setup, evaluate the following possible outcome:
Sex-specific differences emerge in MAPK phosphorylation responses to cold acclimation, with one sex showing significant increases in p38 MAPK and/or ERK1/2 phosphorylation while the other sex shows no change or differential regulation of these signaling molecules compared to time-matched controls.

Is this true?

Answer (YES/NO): YES